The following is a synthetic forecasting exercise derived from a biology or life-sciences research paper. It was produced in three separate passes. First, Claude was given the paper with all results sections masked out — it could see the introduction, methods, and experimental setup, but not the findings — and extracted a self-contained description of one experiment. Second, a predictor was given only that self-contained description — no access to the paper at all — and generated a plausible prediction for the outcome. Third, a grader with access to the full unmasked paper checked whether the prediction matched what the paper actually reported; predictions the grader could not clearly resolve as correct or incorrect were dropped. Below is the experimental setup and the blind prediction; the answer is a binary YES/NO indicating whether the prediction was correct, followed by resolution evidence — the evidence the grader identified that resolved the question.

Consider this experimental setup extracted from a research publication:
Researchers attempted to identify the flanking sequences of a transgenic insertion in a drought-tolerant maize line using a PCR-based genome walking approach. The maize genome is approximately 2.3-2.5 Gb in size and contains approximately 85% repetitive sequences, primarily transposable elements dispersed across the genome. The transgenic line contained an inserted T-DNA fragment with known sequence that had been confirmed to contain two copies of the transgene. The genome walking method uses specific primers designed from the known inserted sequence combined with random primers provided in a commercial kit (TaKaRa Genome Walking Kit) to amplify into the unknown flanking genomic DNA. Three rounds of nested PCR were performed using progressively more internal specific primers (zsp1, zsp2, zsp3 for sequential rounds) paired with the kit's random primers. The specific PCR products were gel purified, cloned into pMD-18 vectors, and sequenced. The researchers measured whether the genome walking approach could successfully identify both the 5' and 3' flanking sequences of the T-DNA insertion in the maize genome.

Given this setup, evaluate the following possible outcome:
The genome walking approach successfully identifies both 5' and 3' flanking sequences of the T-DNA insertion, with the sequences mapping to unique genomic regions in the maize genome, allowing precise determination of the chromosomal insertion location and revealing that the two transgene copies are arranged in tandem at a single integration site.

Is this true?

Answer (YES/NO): NO